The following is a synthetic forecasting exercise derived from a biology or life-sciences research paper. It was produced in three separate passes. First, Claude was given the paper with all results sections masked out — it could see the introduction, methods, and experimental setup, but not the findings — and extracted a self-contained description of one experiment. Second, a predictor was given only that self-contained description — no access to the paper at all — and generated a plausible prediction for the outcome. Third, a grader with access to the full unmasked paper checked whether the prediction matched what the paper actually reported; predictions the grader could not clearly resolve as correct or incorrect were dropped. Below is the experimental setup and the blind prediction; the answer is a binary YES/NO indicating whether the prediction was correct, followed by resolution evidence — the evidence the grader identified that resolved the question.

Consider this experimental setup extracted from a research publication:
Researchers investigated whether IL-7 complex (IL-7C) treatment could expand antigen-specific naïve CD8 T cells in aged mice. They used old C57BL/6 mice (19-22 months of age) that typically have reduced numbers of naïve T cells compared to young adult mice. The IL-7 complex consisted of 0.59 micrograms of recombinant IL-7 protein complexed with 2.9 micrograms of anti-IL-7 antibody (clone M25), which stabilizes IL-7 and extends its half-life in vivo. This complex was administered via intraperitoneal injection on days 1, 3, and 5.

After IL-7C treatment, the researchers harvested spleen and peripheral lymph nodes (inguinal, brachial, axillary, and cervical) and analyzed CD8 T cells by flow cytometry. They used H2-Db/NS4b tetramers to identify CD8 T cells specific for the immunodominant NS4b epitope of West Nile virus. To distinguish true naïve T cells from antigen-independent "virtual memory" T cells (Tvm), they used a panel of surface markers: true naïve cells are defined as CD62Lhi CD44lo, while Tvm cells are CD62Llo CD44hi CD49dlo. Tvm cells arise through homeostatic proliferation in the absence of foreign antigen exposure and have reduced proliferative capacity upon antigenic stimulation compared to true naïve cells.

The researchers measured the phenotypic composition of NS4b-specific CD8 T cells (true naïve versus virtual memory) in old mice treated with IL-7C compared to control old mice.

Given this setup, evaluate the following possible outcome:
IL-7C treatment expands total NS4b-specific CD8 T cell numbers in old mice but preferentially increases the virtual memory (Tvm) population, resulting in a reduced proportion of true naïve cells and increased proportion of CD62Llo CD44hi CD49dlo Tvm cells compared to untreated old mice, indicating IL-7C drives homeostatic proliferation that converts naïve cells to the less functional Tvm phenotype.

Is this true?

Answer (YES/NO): YES